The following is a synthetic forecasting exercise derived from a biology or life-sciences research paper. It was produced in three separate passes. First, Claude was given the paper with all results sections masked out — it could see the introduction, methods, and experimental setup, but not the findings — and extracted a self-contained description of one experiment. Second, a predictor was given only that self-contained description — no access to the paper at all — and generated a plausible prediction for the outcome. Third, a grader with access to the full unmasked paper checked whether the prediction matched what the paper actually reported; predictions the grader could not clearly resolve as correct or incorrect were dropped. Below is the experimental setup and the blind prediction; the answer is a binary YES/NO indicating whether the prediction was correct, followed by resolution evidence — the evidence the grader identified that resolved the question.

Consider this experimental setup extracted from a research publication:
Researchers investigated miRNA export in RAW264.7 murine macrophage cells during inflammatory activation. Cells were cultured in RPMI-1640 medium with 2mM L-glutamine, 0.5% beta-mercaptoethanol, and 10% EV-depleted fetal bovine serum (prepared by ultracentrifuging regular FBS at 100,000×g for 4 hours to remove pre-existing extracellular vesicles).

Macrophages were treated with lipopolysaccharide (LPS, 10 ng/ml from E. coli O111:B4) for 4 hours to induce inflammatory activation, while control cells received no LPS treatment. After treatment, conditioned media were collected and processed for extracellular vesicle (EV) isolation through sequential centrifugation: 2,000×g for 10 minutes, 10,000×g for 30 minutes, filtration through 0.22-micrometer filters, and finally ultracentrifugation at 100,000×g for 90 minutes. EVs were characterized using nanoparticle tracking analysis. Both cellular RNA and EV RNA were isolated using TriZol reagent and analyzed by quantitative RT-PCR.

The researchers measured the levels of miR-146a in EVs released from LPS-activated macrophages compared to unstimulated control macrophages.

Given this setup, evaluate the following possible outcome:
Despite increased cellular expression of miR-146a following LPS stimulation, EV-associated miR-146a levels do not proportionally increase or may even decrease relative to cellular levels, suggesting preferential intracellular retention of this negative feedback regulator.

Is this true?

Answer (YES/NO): NO